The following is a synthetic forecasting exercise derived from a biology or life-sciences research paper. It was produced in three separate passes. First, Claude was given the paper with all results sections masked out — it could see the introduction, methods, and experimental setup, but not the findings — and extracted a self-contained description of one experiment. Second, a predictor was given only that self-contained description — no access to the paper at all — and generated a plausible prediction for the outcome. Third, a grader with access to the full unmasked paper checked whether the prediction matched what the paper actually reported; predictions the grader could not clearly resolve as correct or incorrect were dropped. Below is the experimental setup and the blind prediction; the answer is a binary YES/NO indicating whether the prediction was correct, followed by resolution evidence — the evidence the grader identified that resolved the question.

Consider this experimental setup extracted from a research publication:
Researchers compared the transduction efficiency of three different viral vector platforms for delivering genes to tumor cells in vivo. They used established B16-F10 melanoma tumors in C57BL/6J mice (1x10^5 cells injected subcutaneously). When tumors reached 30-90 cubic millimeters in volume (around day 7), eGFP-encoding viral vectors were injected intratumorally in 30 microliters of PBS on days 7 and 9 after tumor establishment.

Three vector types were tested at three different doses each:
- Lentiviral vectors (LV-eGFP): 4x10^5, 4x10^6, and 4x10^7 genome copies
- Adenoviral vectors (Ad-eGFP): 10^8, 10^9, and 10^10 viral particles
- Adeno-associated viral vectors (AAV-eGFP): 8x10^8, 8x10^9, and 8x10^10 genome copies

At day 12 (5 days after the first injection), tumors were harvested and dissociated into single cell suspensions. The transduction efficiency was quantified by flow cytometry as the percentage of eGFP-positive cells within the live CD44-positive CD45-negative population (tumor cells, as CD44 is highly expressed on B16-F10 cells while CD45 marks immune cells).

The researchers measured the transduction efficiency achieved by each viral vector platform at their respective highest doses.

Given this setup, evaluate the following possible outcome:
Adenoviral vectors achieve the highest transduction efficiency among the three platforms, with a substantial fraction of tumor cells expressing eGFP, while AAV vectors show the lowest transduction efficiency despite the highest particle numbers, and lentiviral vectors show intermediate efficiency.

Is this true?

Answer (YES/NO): NO